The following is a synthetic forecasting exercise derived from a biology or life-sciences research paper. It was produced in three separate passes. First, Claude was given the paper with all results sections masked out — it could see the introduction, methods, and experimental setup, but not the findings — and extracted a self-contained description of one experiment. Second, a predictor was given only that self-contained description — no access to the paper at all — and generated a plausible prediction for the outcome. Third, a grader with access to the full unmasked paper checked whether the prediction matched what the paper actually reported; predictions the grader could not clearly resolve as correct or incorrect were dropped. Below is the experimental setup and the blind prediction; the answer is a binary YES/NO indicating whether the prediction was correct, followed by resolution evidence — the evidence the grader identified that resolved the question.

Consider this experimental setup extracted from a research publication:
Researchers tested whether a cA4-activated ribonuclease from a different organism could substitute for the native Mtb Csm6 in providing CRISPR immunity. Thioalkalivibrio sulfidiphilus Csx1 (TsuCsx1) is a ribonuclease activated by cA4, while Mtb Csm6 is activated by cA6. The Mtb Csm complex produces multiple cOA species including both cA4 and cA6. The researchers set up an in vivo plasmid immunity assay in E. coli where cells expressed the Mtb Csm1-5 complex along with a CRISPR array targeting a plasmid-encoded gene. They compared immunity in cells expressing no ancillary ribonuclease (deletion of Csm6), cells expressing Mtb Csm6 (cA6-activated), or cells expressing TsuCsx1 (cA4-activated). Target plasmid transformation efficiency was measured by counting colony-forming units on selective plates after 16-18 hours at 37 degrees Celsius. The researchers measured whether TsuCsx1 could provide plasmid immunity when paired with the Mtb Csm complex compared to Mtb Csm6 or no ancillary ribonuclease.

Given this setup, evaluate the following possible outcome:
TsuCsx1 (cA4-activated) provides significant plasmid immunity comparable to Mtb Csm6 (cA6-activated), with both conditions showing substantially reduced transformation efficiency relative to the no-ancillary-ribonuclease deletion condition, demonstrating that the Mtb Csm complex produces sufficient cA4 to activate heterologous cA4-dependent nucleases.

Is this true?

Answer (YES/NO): YES